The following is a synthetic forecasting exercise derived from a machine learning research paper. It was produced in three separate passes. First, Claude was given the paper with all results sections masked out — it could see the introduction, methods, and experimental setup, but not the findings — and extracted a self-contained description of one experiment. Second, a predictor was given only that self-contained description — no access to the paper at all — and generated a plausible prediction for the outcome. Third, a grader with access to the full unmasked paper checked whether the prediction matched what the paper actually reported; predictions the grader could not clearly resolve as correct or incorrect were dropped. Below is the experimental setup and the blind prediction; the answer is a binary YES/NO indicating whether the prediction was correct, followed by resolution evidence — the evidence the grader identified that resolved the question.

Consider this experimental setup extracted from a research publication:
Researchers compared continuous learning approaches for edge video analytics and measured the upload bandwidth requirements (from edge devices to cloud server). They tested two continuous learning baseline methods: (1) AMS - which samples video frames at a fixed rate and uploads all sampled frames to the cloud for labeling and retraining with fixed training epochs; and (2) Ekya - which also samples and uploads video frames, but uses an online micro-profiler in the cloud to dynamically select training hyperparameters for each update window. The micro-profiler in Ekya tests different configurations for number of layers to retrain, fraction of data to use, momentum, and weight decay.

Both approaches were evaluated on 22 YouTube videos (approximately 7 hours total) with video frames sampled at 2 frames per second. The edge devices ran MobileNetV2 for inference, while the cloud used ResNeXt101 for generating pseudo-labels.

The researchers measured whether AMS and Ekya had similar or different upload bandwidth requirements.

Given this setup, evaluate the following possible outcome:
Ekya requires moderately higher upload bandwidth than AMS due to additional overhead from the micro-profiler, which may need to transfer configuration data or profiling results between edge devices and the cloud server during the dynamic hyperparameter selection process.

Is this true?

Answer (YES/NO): NO